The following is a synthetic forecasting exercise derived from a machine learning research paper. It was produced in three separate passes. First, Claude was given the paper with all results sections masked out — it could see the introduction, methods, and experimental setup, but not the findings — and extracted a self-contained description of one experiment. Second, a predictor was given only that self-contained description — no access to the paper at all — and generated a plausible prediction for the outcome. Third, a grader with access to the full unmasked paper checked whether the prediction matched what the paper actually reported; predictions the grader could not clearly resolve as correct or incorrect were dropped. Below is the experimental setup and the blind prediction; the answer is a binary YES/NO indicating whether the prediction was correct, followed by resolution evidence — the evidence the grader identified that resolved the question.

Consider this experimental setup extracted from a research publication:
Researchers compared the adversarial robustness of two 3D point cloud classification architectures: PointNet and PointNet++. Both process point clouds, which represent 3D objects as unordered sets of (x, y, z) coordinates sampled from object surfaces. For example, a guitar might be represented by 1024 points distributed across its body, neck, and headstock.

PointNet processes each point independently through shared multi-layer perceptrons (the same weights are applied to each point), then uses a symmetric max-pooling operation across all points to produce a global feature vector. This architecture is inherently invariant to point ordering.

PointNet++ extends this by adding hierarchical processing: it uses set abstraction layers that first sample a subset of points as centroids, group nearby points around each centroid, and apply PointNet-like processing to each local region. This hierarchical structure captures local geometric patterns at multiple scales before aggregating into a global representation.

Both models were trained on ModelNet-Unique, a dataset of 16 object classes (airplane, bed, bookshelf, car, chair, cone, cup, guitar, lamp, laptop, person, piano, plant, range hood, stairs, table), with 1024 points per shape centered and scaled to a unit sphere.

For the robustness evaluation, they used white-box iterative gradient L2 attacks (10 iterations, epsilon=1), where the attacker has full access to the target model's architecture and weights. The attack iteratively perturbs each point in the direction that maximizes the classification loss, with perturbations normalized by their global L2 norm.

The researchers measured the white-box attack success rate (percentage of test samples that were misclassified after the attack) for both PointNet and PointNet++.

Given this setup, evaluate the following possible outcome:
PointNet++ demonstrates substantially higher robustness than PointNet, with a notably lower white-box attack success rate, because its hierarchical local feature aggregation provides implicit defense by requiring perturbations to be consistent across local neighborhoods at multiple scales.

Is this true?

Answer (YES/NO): NO